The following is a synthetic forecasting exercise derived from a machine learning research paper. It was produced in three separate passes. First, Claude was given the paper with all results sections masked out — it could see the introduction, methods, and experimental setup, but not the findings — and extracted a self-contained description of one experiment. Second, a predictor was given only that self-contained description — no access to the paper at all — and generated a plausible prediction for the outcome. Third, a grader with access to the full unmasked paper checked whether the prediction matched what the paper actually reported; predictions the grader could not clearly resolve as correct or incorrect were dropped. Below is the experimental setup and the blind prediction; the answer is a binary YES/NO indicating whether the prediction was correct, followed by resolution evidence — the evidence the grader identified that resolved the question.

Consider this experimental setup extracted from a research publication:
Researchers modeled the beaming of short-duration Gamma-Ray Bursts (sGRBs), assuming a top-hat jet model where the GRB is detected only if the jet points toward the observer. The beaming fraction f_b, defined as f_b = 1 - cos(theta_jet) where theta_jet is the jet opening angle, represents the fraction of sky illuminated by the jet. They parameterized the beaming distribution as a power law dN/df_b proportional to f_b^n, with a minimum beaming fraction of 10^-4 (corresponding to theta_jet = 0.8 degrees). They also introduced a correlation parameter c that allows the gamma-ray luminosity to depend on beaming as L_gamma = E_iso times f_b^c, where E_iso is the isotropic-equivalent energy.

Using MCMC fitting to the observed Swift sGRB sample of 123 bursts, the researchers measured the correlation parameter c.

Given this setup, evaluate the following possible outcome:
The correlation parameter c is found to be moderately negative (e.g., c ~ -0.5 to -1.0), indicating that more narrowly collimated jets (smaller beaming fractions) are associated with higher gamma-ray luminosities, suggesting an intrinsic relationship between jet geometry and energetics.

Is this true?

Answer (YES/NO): NO